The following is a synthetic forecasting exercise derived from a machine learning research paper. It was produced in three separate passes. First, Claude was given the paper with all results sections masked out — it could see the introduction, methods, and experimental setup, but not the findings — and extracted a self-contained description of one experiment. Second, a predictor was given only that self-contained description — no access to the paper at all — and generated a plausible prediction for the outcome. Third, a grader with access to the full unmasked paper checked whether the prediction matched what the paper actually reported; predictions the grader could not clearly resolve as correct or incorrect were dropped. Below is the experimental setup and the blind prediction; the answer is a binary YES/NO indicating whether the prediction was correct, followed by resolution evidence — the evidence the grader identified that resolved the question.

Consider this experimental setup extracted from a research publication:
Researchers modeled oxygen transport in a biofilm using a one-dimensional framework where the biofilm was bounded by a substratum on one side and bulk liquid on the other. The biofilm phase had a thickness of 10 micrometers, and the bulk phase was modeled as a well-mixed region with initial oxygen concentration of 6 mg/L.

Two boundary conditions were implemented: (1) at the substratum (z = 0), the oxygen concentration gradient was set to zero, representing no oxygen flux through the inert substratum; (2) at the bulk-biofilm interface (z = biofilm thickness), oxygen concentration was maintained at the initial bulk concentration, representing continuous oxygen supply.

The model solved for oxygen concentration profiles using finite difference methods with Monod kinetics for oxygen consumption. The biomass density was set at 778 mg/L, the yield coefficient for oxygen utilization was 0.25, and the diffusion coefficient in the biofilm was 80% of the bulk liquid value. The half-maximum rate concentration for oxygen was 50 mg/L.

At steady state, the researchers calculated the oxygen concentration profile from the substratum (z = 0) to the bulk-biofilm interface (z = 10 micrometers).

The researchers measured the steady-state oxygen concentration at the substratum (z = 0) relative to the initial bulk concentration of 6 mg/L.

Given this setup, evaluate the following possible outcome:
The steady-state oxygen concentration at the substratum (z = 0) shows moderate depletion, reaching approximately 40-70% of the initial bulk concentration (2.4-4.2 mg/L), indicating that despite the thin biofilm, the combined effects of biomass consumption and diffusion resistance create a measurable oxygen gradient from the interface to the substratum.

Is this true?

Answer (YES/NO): NO